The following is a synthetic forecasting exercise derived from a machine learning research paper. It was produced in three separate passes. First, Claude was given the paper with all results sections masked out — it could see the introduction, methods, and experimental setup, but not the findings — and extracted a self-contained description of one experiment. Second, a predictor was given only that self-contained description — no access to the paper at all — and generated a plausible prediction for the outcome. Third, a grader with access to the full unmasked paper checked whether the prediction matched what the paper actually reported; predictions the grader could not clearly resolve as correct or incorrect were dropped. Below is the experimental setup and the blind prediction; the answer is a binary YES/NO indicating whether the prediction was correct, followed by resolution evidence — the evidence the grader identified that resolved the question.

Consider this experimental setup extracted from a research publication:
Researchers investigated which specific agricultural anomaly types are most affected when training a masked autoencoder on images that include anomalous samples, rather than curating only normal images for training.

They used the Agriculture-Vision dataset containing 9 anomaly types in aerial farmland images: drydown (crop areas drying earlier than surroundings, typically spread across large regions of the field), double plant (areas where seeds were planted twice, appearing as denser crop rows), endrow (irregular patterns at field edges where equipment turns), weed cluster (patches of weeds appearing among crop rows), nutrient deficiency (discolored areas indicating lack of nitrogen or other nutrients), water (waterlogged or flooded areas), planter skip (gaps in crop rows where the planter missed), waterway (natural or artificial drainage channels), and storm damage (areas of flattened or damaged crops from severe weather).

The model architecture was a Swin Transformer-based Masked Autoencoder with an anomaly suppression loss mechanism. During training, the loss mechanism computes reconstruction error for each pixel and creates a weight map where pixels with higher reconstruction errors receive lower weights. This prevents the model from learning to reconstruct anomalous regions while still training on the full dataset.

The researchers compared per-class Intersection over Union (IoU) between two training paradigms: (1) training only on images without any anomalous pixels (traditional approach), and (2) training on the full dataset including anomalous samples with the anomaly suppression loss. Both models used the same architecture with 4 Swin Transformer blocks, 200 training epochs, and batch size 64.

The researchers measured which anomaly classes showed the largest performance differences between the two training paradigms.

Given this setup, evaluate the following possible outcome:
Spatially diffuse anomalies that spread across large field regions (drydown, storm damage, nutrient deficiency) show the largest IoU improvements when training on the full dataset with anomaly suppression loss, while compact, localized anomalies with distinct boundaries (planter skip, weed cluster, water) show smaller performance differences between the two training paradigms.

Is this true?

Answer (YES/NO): NO